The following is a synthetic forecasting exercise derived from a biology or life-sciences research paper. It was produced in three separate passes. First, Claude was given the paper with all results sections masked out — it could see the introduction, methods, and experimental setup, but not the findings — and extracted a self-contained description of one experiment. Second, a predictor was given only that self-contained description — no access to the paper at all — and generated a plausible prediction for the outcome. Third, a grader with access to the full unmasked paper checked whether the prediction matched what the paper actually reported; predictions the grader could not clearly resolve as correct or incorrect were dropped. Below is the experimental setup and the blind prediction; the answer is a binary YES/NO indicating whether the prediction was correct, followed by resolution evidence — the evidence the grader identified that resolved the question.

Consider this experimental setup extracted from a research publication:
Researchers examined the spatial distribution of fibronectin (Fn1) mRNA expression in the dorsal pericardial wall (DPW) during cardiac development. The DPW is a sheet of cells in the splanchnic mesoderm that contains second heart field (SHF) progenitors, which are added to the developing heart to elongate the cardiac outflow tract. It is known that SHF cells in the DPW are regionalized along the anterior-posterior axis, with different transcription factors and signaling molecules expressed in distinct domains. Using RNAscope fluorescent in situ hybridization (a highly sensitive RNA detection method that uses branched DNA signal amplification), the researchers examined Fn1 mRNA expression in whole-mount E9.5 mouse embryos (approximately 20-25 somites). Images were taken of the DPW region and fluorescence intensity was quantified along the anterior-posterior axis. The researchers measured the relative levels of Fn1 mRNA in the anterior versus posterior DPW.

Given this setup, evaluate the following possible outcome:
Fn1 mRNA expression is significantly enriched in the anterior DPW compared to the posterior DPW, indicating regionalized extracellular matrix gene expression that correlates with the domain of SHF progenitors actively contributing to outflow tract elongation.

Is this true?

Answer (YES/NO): YES